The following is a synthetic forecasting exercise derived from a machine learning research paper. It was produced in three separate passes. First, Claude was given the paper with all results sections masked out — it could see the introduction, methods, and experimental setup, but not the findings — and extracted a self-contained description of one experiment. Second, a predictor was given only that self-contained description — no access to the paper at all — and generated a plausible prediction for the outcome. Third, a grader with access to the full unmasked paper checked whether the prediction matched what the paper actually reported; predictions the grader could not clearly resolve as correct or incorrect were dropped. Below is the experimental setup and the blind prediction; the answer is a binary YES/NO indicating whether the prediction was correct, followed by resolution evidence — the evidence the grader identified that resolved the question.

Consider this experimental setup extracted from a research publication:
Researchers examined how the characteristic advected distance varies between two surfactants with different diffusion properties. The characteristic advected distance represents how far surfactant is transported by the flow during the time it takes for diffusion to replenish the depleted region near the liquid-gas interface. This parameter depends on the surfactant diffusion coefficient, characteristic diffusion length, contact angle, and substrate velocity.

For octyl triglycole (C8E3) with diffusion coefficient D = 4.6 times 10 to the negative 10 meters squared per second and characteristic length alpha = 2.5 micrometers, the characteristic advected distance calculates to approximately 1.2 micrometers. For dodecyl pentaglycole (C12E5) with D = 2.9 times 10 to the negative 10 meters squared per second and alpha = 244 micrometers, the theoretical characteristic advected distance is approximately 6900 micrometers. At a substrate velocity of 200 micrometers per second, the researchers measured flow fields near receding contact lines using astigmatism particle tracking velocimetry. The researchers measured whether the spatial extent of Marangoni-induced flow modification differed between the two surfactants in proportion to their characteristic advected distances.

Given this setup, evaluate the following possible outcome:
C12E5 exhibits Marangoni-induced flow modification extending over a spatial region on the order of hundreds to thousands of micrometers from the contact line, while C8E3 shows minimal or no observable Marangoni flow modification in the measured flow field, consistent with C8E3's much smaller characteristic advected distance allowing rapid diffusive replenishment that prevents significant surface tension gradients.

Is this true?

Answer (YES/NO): NO